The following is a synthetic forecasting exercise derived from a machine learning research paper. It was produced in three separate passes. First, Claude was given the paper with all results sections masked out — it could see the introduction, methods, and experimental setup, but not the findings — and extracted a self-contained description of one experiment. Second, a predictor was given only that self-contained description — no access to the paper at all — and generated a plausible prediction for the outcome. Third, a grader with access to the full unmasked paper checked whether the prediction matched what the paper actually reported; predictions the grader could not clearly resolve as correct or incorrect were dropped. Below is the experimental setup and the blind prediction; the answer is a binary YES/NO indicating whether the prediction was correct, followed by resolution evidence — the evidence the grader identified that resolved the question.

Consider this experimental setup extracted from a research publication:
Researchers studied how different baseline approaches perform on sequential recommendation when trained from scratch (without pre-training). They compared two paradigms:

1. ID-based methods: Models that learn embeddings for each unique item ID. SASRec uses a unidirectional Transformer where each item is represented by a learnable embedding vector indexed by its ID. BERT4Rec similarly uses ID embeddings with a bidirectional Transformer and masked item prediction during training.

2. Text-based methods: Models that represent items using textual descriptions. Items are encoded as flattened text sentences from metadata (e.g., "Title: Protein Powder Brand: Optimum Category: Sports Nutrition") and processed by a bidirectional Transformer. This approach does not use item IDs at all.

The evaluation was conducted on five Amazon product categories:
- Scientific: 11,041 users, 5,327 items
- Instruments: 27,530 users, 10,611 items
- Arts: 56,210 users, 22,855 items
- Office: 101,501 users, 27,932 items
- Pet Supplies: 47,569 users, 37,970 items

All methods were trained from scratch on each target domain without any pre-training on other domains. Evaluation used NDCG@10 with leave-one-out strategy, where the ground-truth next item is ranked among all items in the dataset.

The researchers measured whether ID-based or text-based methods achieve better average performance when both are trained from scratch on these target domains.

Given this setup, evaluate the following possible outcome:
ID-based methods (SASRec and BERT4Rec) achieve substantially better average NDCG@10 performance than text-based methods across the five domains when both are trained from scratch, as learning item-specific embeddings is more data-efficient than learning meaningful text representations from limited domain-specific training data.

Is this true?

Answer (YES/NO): NO